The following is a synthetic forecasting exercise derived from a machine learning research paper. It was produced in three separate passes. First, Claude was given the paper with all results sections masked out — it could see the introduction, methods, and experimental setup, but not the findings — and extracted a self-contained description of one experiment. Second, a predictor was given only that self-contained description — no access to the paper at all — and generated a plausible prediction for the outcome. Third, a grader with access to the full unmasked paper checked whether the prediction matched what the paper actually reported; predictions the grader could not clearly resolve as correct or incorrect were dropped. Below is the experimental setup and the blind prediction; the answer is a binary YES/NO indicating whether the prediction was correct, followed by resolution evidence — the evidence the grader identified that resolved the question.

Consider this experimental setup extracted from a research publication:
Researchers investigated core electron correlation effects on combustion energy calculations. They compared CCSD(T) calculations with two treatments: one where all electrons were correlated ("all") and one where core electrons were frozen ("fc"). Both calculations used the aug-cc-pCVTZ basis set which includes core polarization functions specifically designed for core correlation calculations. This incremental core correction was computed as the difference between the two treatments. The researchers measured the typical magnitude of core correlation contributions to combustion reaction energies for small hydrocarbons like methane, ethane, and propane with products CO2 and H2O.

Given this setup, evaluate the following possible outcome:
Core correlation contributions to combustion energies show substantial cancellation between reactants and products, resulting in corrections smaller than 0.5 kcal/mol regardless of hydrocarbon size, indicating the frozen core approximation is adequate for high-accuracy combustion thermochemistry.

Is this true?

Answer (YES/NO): NO